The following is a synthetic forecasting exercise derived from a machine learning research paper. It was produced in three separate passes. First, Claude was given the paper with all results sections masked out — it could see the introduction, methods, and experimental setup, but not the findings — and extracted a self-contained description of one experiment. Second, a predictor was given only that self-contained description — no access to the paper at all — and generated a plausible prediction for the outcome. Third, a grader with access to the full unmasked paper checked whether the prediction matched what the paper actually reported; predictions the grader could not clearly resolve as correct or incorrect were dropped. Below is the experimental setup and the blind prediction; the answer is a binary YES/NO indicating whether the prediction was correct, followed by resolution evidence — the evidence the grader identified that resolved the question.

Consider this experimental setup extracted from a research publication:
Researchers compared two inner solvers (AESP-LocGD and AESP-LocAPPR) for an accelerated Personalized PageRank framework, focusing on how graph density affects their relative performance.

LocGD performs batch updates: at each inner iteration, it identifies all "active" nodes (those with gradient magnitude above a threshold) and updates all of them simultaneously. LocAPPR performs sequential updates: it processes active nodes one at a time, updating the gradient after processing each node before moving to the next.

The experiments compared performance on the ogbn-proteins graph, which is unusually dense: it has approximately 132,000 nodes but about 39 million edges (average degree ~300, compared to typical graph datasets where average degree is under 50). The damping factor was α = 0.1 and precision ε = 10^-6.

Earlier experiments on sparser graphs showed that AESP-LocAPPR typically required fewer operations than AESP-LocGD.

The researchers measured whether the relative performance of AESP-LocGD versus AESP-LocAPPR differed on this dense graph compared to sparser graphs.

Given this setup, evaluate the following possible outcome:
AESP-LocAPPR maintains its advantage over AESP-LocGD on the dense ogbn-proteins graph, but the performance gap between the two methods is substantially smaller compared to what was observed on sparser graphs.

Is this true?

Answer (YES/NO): NO